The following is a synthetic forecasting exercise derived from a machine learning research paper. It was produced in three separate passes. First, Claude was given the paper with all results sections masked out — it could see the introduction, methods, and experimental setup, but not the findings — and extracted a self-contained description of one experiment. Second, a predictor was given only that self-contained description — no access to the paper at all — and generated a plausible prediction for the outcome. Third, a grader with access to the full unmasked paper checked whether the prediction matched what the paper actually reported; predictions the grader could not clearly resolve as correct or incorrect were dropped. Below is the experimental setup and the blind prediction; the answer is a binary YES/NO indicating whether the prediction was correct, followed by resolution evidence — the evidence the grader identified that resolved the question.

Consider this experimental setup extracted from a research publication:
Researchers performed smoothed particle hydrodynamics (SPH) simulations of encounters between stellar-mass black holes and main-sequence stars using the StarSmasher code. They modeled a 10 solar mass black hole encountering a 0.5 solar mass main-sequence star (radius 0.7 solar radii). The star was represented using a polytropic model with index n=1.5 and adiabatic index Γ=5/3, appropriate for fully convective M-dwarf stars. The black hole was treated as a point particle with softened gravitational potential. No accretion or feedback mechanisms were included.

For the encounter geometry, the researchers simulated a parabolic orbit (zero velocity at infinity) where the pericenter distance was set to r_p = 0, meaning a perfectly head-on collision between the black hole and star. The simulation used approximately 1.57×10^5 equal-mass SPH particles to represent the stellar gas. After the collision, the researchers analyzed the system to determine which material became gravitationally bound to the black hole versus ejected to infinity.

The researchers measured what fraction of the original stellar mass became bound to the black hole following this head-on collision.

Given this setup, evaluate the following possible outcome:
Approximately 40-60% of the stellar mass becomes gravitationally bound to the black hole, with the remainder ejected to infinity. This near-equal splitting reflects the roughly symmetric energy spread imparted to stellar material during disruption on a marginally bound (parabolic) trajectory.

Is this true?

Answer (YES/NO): YES